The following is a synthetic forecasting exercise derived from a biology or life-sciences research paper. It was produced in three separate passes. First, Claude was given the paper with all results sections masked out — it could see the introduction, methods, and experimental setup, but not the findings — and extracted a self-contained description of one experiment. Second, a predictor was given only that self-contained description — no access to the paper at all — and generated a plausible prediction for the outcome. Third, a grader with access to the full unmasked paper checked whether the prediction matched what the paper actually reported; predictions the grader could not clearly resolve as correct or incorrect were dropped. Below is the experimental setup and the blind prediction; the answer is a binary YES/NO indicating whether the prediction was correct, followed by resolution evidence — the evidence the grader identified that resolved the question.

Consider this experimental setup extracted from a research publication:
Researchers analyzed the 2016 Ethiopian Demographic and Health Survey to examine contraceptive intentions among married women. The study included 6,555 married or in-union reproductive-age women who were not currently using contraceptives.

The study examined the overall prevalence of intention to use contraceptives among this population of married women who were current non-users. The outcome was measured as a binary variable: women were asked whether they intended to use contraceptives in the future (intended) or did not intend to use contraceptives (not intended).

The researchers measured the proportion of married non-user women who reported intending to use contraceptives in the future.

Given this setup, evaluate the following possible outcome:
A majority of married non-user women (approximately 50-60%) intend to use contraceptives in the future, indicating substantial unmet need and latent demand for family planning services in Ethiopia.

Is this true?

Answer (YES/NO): NO